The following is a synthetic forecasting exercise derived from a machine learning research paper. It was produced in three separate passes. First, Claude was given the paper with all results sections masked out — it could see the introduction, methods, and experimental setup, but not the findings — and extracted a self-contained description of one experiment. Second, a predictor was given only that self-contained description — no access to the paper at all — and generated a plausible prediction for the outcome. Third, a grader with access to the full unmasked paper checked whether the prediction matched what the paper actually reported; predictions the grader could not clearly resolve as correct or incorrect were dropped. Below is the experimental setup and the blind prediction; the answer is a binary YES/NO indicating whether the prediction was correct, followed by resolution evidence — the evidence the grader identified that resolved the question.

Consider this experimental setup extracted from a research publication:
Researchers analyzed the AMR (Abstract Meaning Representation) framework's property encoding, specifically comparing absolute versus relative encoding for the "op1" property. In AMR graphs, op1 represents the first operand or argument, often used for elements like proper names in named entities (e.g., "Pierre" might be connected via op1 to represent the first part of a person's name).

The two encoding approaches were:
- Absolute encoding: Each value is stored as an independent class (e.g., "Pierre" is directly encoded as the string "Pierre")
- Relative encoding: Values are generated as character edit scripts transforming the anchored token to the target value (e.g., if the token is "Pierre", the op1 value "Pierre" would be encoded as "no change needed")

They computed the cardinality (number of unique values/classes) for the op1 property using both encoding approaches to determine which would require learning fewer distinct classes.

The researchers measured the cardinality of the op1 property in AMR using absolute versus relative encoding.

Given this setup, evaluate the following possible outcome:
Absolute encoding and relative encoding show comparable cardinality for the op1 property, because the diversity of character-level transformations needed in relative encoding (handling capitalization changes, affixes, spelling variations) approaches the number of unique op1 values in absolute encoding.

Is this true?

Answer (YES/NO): NO